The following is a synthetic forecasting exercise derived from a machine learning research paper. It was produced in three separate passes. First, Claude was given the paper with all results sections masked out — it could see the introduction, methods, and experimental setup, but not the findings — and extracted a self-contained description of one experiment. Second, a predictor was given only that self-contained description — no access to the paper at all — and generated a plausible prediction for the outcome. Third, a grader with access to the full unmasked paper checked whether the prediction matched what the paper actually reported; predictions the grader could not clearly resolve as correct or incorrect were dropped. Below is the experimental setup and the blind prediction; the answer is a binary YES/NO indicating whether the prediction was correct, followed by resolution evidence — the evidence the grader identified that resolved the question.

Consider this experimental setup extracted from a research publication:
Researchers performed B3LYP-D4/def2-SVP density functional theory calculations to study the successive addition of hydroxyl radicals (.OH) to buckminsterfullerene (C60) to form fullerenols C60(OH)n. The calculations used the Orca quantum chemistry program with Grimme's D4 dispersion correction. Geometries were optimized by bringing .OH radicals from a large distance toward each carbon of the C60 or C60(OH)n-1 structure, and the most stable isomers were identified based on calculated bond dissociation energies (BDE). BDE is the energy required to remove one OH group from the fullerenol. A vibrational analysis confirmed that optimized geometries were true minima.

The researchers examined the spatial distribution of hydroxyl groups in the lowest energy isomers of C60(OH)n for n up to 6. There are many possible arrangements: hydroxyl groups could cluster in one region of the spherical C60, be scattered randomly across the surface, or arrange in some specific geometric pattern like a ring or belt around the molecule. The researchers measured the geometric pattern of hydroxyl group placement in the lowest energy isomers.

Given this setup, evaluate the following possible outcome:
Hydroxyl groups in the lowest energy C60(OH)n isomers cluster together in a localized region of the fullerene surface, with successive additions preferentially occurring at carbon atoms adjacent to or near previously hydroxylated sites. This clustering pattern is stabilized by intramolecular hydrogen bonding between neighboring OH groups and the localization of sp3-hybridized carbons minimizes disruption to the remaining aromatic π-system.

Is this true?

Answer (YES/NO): NO